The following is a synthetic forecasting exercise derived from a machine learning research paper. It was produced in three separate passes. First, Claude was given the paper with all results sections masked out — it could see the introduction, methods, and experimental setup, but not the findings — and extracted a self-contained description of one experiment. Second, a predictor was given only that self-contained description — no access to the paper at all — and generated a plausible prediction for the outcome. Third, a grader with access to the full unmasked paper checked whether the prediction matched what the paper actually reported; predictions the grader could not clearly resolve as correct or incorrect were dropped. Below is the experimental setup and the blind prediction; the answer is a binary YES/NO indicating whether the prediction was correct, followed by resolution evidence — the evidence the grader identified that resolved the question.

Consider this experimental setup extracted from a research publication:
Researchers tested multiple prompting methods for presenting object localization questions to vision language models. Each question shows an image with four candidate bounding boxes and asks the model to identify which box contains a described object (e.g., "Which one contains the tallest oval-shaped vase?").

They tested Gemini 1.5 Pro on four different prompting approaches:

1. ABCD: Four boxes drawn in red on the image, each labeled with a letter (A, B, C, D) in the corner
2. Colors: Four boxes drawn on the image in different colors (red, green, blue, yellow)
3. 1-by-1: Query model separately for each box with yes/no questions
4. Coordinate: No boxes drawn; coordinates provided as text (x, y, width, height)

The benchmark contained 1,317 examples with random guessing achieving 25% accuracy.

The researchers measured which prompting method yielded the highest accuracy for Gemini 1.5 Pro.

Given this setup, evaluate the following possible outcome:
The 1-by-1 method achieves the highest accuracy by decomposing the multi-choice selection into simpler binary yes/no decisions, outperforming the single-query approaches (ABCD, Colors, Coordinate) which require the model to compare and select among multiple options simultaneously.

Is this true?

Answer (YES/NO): NO